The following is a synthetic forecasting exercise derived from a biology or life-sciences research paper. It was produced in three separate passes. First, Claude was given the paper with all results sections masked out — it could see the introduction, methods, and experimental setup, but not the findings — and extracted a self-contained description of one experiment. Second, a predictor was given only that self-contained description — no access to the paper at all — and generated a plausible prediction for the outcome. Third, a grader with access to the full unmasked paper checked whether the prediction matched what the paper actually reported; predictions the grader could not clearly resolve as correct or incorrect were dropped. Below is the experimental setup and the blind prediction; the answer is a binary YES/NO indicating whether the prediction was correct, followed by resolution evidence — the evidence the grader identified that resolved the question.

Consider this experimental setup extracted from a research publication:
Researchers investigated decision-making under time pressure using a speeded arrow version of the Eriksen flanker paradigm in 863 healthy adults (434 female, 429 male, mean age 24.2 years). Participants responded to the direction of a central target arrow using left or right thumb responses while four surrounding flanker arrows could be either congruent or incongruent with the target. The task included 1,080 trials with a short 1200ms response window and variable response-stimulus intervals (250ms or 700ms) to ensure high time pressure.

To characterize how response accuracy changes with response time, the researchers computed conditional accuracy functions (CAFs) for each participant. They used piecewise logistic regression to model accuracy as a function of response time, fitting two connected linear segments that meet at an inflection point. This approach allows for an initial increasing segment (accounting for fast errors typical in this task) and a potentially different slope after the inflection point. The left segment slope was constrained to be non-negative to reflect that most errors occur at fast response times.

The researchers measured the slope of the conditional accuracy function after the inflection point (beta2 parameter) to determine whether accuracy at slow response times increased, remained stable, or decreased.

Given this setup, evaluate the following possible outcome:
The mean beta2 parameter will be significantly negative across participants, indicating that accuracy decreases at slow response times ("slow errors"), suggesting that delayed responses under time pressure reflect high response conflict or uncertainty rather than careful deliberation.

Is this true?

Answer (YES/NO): YES